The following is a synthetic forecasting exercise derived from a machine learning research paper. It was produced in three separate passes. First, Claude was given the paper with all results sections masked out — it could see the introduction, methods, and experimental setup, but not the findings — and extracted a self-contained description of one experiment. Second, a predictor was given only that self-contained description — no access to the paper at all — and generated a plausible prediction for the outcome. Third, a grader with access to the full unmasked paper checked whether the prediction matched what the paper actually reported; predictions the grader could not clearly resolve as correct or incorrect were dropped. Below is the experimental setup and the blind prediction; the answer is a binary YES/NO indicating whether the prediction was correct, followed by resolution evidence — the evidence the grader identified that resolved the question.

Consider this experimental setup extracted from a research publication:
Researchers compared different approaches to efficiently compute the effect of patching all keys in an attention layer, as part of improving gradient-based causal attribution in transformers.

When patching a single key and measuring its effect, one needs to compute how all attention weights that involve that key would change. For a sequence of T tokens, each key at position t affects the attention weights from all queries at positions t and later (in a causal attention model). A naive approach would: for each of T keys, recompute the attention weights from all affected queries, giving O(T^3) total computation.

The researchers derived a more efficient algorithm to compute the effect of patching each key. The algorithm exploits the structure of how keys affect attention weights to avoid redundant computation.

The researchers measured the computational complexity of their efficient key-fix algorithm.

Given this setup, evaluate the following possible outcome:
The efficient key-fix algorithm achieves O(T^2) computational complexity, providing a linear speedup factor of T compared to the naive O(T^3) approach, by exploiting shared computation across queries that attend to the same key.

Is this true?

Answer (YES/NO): YES